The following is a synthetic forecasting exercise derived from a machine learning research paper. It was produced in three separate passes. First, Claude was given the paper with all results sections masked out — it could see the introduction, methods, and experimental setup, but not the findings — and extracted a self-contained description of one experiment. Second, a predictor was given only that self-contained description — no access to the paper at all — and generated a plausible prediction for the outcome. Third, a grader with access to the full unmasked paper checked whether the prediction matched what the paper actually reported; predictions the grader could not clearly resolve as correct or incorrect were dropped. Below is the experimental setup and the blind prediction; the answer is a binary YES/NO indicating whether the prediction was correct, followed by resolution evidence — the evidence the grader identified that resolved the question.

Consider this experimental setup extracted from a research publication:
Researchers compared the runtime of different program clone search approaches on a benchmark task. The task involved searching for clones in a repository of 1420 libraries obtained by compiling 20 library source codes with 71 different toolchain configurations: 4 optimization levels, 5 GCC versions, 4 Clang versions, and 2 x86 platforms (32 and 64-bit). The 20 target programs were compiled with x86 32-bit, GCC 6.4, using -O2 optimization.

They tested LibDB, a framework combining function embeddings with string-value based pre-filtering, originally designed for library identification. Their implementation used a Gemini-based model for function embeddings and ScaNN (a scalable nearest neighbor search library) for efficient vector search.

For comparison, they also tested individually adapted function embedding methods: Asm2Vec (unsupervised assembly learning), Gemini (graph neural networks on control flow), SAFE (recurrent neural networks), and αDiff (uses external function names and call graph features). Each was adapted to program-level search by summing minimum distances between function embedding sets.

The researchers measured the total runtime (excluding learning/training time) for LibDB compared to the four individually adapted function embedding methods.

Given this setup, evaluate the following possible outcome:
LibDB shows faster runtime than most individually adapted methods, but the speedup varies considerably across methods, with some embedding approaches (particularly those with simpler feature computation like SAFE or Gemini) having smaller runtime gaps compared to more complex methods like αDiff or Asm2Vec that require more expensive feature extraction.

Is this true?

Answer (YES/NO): NO